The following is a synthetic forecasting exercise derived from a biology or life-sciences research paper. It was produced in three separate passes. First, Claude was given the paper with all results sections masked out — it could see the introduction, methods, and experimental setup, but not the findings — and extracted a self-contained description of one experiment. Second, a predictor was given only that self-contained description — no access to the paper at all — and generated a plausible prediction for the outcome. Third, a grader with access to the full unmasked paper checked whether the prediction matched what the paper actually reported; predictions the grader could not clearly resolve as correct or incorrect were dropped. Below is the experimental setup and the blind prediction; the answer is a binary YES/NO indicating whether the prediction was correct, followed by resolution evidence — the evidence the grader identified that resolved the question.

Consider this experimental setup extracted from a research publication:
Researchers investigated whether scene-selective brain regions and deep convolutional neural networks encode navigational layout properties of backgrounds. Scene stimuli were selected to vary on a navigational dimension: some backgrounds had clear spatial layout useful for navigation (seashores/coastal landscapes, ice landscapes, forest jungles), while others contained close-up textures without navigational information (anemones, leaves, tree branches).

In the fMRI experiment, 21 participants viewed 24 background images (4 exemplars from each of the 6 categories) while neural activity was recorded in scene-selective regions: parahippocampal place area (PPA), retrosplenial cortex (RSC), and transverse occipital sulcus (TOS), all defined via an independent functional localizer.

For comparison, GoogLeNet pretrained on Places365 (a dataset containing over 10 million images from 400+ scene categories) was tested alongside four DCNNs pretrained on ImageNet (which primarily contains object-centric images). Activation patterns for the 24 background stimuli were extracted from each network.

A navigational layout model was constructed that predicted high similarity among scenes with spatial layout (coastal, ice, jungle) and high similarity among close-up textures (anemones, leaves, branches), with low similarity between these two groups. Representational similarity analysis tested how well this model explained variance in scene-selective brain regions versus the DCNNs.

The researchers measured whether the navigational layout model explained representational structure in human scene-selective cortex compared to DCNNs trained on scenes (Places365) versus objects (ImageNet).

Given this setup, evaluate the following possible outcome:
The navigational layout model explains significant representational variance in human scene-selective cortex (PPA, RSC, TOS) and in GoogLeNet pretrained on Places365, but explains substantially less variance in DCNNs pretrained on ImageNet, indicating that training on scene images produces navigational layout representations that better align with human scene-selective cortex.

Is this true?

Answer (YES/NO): NO